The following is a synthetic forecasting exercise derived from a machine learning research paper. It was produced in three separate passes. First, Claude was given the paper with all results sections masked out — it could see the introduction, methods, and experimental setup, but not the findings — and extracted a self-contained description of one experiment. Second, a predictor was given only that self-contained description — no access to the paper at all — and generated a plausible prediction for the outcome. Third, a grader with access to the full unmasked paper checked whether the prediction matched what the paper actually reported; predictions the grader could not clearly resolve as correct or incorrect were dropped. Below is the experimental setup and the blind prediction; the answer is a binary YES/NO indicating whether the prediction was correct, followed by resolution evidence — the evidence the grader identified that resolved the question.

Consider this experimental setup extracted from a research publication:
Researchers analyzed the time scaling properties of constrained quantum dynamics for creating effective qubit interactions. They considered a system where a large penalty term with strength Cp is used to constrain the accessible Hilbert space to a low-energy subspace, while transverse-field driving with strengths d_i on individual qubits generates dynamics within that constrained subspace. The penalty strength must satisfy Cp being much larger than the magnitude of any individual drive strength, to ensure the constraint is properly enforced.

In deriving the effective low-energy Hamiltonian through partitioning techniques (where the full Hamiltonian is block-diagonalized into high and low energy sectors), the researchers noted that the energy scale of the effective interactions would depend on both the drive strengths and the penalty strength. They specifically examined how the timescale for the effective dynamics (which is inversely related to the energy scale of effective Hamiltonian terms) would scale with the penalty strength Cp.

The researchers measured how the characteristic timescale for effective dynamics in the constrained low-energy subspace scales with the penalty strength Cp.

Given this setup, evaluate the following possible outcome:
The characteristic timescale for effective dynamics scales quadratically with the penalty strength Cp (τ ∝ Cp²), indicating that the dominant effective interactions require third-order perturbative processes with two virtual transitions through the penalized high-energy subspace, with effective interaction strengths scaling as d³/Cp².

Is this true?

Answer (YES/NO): NO